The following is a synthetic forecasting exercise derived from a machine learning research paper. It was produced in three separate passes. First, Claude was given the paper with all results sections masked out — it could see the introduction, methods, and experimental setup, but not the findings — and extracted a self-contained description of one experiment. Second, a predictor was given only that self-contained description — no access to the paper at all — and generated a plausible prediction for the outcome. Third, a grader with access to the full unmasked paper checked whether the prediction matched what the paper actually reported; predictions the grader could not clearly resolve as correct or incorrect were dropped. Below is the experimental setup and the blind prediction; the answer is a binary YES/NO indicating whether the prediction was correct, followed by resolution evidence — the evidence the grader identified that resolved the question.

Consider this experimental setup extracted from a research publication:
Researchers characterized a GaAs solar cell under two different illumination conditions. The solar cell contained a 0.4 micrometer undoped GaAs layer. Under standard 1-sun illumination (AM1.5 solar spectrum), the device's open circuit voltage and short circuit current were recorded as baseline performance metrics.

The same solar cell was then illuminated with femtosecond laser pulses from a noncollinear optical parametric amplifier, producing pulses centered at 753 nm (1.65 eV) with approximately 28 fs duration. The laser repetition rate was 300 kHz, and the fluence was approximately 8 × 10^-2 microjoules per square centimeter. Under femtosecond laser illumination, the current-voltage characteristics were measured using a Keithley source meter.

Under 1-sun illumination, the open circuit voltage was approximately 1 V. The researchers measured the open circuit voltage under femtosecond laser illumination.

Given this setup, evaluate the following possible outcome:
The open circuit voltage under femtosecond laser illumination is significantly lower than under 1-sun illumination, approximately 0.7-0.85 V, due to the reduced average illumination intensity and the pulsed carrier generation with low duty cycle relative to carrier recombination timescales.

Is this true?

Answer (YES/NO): YES